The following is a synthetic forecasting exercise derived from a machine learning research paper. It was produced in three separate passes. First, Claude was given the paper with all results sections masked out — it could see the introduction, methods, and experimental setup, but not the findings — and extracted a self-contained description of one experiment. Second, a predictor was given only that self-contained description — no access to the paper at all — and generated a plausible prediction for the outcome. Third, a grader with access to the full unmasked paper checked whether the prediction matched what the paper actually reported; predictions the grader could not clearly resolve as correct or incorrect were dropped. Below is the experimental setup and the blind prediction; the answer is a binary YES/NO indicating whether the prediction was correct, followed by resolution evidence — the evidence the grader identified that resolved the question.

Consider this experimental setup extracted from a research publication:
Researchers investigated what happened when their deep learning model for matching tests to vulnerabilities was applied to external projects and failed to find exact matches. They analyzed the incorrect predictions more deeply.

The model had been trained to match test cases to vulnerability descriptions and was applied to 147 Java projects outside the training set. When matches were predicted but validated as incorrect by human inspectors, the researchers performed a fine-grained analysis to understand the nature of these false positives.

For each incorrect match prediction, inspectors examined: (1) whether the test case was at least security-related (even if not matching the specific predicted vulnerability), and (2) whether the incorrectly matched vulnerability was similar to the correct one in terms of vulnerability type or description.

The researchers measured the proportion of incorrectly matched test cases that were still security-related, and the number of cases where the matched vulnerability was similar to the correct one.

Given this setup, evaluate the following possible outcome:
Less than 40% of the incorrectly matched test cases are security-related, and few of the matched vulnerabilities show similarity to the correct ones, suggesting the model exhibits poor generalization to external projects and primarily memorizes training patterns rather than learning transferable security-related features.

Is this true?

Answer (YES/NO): NO